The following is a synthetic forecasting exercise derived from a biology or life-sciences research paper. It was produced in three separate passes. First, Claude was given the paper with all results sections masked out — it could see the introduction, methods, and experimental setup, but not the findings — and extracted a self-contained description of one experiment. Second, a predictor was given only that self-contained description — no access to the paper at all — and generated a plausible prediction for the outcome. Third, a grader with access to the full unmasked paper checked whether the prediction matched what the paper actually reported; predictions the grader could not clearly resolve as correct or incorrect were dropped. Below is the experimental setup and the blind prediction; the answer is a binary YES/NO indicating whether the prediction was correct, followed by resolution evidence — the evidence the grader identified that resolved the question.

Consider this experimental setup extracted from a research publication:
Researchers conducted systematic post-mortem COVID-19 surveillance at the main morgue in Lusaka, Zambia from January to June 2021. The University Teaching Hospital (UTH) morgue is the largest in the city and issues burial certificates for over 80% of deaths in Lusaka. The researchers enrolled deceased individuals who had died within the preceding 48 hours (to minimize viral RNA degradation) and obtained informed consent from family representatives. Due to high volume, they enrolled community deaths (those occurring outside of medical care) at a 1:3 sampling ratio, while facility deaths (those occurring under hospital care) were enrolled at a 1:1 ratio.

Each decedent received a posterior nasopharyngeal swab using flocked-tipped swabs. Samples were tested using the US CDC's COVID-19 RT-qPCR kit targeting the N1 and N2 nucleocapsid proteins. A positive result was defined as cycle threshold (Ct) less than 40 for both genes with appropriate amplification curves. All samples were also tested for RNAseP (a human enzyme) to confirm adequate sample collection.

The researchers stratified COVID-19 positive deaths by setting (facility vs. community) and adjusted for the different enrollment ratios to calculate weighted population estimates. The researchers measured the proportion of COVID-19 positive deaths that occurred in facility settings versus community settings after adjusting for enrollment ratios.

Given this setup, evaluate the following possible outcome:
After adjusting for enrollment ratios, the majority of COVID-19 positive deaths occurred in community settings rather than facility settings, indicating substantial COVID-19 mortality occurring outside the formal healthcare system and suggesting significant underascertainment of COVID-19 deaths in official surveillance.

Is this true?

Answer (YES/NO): YES